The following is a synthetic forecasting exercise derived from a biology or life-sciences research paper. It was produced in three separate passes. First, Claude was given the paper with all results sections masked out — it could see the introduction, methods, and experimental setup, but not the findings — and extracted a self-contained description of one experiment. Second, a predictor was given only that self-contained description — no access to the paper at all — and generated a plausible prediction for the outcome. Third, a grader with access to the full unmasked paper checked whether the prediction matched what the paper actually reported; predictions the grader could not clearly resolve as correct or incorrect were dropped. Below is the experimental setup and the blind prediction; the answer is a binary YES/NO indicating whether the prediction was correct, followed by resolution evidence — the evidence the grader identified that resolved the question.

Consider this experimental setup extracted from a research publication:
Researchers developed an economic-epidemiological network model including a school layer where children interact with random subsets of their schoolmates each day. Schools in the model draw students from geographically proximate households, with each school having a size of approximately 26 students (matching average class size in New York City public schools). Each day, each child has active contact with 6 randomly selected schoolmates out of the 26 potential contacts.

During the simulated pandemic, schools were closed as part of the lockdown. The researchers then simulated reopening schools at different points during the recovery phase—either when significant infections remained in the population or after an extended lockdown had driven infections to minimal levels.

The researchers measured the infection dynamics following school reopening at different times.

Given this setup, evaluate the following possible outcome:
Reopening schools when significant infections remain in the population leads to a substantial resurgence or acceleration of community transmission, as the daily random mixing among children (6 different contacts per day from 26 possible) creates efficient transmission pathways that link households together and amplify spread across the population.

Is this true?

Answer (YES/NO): YES